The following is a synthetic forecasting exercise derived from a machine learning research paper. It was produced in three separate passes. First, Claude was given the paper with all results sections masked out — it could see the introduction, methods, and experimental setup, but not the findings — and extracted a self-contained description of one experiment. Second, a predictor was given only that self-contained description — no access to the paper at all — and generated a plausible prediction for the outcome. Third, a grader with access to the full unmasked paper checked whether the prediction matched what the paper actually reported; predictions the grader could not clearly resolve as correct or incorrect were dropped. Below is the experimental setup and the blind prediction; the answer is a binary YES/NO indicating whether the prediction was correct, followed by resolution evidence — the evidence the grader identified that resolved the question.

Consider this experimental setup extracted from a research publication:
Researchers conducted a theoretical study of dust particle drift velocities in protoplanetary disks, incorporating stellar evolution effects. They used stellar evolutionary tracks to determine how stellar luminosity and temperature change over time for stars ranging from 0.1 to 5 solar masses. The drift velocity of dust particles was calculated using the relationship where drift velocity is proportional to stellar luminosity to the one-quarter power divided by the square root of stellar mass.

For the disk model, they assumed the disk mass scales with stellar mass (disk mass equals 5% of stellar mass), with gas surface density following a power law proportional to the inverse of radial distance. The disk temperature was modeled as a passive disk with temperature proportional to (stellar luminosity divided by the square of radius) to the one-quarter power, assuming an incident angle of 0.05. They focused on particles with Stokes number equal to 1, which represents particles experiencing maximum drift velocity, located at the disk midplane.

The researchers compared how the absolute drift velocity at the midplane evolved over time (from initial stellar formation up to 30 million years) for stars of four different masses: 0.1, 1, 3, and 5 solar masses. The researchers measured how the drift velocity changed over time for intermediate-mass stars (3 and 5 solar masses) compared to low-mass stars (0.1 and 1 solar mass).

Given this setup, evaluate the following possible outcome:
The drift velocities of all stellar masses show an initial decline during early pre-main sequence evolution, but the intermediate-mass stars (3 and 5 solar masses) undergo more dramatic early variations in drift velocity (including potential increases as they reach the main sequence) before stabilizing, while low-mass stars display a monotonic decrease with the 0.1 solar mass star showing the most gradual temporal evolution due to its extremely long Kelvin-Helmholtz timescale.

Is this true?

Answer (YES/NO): NO